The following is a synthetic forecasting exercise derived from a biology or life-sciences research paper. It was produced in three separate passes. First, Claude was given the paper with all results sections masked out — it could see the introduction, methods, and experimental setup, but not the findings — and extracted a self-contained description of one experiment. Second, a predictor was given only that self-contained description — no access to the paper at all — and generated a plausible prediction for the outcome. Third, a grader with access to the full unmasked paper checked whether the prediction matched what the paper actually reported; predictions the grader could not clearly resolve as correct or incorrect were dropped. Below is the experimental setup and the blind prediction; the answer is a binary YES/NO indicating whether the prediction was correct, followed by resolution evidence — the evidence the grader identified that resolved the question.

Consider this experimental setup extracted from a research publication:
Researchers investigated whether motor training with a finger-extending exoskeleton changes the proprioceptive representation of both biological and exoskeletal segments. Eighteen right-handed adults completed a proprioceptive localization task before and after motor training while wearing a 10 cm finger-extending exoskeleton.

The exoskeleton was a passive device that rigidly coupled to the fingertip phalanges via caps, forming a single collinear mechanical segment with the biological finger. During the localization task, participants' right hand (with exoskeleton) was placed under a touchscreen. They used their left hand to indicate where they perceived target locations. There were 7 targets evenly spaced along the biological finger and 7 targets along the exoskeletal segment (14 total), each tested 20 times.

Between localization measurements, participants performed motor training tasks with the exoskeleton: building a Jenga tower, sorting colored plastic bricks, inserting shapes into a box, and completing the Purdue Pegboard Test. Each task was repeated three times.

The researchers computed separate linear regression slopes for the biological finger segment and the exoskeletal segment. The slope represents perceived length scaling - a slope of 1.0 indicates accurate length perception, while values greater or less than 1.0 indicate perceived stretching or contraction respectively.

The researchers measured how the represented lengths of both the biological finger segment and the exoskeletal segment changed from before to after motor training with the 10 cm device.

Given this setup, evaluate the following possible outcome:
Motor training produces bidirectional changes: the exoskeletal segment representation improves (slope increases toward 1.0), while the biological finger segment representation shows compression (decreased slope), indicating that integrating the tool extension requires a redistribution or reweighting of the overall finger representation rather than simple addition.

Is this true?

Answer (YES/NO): NO